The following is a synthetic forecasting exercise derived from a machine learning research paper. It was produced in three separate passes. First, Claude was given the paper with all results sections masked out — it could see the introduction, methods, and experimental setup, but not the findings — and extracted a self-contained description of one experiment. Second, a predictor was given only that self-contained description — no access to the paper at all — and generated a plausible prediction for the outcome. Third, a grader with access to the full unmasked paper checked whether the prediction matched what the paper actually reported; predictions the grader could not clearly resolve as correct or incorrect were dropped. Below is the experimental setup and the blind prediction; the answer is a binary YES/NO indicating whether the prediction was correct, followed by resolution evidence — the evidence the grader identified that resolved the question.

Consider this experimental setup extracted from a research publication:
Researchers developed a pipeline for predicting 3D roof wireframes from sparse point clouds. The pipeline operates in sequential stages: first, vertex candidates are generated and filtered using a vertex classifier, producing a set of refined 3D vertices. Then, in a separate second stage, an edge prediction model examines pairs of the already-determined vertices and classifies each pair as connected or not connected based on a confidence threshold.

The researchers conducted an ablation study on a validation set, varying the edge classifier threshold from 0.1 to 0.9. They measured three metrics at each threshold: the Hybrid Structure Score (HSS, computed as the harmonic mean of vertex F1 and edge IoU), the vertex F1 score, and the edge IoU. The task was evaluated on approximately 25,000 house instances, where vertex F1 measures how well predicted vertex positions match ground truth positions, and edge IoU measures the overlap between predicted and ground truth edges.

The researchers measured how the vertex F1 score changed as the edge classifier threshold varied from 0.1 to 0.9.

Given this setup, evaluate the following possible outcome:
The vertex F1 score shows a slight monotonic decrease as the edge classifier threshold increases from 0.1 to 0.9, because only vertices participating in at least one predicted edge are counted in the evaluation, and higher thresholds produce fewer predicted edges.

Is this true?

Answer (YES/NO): NO